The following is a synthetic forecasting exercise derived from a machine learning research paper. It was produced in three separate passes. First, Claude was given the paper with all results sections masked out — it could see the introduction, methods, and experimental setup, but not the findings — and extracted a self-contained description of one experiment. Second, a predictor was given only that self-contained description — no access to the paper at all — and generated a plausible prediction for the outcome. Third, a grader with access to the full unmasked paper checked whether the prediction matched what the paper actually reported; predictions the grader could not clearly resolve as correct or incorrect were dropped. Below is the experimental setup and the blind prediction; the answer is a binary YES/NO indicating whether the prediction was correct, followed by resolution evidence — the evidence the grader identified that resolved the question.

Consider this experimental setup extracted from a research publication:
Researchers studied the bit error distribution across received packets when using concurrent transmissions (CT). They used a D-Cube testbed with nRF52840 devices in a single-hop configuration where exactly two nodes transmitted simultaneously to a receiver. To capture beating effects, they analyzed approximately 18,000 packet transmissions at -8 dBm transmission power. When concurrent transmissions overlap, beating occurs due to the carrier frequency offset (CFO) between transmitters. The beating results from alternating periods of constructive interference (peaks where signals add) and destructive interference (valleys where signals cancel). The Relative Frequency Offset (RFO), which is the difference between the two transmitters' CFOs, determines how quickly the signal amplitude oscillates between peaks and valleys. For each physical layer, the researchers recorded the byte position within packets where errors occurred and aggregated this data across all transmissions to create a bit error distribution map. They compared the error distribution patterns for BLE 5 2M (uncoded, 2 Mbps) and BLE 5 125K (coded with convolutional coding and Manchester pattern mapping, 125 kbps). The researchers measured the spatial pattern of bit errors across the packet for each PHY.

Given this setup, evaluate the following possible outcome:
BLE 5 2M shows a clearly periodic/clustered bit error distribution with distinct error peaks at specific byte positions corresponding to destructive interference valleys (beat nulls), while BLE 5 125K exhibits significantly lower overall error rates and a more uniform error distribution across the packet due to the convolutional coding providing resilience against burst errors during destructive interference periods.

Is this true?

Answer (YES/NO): NO